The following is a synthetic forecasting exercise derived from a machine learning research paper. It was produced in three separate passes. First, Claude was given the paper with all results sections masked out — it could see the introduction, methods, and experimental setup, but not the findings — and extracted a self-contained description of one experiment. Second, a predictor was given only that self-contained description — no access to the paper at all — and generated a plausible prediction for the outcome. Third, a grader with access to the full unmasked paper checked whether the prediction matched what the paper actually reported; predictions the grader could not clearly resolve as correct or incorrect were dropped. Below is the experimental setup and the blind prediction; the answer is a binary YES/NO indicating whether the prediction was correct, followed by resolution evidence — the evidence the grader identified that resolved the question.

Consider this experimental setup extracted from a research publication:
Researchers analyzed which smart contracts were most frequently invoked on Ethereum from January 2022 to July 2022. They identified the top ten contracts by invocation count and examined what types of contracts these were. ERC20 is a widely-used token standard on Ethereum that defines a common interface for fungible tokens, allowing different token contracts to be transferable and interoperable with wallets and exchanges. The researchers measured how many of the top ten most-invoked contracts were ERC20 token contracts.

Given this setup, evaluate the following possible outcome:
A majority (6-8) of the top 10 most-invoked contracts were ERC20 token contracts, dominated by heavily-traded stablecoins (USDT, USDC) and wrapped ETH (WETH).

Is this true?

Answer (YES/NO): NO